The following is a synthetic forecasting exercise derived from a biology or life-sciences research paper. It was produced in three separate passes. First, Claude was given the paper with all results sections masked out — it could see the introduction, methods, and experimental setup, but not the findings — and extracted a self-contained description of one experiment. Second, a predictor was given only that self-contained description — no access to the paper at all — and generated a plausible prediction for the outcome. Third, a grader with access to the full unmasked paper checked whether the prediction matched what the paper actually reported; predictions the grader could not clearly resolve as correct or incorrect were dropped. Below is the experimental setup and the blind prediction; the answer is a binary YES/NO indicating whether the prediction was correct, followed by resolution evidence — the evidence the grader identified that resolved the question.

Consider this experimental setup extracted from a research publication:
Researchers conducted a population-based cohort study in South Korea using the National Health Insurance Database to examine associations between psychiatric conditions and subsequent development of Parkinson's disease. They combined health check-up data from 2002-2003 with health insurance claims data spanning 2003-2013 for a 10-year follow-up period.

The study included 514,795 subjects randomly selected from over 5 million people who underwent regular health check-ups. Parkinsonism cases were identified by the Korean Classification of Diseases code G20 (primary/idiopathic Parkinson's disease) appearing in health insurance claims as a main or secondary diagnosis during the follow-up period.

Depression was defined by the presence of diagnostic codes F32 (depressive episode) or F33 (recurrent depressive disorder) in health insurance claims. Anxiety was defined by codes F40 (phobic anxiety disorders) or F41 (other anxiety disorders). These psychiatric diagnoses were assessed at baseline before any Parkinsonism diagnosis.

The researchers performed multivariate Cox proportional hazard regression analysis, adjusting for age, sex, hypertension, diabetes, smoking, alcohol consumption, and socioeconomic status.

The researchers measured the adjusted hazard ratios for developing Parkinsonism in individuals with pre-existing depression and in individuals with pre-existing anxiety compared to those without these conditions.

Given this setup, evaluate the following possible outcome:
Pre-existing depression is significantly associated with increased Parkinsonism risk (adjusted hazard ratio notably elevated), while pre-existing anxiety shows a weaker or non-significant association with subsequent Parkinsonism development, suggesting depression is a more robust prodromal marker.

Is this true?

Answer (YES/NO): NO